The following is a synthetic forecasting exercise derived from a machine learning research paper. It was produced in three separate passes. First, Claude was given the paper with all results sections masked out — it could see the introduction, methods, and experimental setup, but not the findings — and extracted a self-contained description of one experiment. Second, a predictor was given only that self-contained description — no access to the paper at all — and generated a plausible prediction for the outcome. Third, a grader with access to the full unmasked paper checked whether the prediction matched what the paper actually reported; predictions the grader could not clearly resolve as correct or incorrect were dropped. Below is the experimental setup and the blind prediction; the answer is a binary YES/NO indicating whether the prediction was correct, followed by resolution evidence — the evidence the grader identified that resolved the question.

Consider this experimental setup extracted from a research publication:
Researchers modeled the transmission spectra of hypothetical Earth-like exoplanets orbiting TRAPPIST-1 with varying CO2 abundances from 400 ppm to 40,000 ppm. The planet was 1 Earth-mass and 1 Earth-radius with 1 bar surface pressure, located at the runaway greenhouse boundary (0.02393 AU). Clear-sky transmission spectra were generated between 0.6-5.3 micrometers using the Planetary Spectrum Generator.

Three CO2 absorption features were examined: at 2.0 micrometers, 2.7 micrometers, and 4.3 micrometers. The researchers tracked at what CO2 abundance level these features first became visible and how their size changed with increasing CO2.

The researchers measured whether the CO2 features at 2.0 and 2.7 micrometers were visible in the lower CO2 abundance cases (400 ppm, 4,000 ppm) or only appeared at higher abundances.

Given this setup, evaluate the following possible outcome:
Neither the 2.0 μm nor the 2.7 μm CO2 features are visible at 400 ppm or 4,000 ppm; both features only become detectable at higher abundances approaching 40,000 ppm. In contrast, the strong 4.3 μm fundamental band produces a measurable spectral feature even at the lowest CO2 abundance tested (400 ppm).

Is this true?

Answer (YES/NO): NO